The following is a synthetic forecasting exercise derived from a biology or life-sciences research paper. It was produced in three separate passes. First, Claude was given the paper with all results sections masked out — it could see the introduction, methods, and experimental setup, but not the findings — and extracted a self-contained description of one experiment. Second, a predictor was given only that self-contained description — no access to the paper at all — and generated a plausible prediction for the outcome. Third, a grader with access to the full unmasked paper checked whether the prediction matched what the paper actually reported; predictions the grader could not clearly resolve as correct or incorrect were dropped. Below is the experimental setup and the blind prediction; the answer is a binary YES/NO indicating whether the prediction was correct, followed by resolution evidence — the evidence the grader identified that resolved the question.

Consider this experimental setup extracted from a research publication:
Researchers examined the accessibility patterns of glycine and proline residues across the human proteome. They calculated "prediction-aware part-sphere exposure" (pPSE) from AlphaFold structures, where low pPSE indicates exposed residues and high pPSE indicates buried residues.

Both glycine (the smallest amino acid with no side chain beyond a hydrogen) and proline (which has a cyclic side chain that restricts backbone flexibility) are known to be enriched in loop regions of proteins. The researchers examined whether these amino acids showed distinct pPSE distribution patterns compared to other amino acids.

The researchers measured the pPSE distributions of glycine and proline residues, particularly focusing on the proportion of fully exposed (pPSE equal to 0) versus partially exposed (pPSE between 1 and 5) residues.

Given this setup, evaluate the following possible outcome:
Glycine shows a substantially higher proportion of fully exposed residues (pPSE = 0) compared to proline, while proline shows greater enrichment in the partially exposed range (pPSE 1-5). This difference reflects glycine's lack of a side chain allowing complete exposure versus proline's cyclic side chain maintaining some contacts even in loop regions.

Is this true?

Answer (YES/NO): NO